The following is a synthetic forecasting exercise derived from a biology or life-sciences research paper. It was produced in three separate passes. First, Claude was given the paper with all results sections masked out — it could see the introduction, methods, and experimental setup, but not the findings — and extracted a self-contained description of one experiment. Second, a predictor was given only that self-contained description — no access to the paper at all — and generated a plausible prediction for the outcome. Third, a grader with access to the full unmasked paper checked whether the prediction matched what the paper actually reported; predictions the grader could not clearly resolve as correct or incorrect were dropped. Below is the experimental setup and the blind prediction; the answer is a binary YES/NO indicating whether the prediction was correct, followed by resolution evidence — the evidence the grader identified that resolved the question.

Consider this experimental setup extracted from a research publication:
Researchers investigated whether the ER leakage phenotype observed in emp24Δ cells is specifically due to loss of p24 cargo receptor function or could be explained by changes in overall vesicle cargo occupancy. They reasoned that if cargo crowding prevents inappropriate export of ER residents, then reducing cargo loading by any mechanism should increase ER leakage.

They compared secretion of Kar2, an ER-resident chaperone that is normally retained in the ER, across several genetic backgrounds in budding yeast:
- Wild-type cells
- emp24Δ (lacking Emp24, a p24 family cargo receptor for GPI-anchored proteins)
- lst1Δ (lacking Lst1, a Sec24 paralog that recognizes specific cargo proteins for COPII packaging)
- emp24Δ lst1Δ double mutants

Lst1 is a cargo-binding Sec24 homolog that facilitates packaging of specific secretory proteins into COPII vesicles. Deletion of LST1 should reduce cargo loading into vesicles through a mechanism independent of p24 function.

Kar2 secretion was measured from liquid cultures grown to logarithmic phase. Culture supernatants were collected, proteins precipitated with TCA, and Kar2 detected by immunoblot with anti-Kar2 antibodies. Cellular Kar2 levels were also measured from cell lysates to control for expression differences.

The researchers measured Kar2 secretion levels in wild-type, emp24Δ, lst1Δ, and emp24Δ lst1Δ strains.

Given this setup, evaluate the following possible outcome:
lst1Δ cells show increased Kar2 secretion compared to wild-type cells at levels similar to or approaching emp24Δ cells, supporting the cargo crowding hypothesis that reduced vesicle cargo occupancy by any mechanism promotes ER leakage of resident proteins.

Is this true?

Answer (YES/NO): NO